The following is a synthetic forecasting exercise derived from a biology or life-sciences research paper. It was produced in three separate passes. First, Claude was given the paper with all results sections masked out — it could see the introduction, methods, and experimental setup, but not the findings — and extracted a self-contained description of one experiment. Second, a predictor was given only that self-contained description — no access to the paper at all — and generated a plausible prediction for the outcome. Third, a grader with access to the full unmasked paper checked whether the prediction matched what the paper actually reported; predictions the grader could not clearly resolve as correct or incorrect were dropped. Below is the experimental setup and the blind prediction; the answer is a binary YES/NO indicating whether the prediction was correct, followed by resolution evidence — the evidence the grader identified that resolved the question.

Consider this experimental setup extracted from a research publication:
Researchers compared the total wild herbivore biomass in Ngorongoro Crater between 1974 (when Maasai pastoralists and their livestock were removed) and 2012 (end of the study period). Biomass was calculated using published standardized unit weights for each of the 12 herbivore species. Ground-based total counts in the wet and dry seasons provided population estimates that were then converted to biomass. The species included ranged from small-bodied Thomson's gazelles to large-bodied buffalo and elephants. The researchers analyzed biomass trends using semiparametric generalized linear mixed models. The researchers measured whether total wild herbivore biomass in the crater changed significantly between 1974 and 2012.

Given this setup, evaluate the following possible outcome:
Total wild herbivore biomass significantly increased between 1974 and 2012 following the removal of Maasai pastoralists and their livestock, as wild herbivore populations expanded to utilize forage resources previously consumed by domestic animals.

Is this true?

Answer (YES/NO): NO